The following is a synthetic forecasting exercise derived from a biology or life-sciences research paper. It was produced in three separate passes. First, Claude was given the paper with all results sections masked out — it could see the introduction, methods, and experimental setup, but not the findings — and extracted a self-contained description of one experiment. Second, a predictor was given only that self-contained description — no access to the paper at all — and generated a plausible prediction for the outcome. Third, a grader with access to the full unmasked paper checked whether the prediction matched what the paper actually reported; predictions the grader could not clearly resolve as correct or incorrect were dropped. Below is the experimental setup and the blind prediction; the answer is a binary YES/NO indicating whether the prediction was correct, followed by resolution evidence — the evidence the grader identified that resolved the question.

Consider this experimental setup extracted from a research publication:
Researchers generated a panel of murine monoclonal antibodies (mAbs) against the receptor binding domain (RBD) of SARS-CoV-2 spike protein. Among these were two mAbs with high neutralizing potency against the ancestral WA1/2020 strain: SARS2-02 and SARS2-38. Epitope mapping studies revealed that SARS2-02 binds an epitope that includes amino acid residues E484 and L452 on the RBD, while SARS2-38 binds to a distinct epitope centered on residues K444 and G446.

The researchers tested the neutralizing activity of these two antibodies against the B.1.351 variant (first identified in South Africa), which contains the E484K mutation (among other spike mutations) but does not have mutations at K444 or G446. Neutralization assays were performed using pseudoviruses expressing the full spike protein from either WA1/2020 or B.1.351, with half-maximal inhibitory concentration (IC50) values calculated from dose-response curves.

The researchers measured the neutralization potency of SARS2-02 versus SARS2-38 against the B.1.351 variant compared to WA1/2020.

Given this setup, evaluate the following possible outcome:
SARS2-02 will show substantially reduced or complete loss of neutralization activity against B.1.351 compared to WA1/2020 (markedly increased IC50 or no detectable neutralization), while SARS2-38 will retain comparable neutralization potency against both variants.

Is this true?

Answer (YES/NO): YES